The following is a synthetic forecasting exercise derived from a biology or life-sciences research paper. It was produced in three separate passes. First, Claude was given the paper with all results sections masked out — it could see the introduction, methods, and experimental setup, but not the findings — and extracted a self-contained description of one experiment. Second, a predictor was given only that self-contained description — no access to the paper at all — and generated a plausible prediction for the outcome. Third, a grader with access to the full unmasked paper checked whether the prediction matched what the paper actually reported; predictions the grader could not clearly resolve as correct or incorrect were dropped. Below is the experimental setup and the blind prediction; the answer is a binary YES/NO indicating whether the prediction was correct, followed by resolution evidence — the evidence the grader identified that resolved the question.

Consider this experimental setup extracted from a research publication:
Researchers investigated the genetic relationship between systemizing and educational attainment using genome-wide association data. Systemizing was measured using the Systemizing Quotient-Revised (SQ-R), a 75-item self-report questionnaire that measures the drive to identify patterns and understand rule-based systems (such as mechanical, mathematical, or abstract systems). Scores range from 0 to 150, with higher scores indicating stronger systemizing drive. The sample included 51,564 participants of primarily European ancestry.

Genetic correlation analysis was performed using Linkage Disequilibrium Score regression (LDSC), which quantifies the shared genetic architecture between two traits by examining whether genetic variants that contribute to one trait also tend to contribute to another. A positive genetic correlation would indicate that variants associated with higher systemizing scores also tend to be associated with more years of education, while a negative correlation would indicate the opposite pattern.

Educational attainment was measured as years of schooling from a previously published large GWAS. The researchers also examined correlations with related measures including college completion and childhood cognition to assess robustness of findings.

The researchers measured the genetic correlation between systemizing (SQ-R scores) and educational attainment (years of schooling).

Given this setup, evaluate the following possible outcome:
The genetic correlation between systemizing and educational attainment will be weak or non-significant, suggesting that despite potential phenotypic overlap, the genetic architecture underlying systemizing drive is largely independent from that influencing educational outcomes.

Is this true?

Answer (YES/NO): NO